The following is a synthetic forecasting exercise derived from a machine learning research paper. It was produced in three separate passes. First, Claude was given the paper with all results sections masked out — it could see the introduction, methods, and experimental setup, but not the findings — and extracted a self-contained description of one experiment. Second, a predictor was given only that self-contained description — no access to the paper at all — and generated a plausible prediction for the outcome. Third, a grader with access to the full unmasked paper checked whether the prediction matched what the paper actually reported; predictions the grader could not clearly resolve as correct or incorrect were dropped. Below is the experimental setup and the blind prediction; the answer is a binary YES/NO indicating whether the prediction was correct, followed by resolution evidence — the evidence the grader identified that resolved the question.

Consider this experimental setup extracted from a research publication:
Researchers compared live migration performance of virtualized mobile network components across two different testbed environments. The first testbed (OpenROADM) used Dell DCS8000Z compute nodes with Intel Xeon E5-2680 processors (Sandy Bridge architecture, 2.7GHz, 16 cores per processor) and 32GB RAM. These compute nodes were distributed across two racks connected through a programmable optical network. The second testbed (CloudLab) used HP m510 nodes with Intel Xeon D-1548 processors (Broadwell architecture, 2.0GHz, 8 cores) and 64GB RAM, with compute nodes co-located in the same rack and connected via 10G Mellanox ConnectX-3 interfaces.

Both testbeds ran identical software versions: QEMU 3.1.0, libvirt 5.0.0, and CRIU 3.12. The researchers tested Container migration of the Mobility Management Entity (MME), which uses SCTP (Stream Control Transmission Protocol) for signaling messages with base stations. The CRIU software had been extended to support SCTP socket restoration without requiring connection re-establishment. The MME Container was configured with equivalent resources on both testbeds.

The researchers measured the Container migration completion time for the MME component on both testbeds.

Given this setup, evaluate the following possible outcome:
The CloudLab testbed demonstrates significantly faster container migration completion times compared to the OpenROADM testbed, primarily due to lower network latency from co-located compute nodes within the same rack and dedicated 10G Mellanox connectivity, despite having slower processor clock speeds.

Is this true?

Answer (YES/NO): NO